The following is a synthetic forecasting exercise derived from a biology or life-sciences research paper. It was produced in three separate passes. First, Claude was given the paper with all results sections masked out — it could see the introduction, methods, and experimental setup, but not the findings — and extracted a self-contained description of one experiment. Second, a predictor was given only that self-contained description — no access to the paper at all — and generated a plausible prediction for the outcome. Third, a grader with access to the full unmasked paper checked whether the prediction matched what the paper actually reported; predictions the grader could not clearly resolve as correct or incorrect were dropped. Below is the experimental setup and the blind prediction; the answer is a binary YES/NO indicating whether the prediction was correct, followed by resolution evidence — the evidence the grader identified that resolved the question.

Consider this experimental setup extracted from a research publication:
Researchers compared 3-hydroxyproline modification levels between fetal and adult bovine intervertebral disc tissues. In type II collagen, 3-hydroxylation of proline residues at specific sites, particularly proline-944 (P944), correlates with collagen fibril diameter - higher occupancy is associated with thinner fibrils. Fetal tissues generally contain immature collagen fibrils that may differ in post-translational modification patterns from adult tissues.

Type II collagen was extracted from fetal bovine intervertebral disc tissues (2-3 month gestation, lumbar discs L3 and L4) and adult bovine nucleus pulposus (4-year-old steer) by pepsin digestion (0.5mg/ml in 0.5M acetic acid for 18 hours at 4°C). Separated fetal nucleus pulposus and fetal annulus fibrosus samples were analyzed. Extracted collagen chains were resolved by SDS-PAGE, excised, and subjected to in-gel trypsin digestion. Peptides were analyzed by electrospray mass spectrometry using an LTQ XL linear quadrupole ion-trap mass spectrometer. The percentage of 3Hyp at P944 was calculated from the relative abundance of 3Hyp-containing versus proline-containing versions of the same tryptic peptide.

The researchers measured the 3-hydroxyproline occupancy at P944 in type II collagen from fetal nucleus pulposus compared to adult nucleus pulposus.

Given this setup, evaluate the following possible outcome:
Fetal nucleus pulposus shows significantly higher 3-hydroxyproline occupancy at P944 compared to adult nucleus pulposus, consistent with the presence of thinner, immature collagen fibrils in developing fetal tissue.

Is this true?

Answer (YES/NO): YES